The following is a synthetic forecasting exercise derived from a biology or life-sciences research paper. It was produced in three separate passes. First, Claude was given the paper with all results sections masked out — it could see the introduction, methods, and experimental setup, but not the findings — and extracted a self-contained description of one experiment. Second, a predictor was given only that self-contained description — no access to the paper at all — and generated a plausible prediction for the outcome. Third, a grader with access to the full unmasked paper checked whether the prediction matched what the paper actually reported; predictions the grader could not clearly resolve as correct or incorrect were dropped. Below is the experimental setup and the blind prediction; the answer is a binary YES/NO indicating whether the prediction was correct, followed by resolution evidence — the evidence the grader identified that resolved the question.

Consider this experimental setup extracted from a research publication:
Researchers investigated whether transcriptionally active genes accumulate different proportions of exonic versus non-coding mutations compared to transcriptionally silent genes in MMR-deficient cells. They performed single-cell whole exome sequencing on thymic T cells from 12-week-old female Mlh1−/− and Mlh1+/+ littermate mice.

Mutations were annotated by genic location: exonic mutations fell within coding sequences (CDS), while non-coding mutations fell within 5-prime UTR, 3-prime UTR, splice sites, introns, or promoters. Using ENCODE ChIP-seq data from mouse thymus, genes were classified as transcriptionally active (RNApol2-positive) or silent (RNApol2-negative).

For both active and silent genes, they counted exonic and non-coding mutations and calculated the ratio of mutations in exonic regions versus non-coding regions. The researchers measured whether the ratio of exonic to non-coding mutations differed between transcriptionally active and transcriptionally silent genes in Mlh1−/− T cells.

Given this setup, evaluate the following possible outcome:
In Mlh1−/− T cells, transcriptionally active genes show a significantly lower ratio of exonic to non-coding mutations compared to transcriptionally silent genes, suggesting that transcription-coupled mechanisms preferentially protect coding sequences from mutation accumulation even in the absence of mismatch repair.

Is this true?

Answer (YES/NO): NO